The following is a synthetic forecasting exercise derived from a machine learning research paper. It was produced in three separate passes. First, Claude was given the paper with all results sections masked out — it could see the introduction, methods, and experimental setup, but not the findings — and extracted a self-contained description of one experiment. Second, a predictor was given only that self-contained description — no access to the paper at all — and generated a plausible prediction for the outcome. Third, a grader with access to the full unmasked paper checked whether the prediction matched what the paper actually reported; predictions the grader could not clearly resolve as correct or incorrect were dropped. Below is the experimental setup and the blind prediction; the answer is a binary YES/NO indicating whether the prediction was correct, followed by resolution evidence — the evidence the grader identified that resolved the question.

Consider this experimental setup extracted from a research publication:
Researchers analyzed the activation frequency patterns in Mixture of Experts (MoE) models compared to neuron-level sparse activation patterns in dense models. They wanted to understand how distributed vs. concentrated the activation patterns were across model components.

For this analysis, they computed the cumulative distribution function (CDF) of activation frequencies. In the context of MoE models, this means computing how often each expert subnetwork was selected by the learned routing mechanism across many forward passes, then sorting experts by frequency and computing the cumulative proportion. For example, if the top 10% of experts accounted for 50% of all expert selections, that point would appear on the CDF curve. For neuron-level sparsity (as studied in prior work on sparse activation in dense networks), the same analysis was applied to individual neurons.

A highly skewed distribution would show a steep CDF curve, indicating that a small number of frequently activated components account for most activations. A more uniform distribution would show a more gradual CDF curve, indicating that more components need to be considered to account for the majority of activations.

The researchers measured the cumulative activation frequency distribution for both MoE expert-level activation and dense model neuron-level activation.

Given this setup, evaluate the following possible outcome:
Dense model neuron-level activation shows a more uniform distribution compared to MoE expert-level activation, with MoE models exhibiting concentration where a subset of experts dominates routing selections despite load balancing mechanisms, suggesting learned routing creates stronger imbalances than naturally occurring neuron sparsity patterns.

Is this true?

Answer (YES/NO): NO